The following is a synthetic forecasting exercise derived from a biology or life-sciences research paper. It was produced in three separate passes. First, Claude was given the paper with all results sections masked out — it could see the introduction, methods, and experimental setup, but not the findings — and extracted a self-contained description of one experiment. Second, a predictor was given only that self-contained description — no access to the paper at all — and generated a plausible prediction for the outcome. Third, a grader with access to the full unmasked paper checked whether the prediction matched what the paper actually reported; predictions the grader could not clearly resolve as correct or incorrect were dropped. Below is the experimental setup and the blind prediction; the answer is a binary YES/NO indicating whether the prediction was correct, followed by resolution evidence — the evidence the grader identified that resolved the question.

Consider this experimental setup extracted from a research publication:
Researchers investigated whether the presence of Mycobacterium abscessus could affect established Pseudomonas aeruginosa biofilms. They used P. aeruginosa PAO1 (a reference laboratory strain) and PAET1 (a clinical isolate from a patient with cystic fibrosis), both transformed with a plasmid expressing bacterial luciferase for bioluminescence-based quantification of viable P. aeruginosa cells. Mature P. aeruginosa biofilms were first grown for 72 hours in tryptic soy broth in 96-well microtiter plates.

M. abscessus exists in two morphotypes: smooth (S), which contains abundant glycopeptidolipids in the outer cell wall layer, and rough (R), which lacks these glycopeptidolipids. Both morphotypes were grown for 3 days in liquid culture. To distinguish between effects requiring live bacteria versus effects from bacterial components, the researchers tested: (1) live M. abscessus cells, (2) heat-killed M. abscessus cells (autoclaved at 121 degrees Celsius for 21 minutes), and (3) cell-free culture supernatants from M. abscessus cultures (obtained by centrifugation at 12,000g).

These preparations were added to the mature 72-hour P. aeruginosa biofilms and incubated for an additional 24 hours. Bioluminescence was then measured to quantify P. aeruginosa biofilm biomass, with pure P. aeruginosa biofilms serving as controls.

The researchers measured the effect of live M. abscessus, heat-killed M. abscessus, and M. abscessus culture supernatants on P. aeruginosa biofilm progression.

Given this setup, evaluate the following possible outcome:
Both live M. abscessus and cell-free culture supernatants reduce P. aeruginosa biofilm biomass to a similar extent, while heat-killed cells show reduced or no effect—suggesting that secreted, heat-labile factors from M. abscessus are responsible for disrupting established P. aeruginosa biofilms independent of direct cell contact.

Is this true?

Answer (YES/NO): NO